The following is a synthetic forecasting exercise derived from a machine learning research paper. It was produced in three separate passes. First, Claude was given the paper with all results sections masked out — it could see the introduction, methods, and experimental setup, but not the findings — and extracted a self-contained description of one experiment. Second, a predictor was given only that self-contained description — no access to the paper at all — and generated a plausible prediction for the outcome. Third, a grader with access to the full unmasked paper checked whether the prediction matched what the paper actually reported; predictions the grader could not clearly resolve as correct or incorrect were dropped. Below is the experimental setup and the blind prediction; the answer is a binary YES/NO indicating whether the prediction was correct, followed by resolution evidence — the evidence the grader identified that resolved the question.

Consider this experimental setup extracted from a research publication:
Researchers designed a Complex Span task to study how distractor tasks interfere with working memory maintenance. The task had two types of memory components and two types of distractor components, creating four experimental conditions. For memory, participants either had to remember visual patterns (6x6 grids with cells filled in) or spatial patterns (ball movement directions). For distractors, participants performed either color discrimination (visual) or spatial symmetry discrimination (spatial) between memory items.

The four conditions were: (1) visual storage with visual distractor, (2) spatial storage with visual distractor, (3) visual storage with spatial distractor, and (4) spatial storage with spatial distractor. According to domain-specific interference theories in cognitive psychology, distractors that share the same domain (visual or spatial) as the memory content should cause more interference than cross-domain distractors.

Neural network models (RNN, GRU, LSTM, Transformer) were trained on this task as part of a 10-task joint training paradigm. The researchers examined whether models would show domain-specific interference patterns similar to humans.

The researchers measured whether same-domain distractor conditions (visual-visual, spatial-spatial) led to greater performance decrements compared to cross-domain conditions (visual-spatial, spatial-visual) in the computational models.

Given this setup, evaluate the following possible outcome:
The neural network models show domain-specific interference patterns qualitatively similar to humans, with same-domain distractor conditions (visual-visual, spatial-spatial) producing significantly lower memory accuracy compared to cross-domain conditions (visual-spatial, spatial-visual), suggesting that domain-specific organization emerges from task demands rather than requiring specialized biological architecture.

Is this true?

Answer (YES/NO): NO